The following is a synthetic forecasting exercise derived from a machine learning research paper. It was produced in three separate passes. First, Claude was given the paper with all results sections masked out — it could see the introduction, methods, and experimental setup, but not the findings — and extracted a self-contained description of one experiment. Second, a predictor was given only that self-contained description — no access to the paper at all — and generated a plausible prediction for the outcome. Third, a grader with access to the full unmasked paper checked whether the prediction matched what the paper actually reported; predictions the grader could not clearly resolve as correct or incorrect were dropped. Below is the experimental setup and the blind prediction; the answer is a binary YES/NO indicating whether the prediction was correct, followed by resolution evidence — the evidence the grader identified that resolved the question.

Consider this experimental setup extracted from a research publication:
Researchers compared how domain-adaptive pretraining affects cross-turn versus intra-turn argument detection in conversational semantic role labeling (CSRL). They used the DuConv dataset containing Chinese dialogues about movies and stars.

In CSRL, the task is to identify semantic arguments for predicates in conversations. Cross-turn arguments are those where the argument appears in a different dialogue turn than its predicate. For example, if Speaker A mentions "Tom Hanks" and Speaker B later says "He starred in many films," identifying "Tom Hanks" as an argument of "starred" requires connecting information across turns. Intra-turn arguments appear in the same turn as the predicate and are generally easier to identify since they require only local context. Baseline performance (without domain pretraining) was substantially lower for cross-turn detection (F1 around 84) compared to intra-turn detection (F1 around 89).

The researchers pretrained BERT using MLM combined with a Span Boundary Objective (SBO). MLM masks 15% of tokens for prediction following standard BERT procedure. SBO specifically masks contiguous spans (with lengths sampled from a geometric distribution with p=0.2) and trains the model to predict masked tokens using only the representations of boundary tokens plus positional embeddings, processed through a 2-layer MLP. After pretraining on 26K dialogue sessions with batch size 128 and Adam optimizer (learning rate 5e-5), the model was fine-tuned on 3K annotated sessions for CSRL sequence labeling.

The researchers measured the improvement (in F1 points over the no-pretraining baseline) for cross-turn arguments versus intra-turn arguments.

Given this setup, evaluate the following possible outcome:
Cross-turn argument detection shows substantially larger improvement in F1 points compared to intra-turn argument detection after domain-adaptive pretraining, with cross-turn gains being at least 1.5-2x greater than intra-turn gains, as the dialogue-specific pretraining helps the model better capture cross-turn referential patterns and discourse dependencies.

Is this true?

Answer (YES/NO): NO